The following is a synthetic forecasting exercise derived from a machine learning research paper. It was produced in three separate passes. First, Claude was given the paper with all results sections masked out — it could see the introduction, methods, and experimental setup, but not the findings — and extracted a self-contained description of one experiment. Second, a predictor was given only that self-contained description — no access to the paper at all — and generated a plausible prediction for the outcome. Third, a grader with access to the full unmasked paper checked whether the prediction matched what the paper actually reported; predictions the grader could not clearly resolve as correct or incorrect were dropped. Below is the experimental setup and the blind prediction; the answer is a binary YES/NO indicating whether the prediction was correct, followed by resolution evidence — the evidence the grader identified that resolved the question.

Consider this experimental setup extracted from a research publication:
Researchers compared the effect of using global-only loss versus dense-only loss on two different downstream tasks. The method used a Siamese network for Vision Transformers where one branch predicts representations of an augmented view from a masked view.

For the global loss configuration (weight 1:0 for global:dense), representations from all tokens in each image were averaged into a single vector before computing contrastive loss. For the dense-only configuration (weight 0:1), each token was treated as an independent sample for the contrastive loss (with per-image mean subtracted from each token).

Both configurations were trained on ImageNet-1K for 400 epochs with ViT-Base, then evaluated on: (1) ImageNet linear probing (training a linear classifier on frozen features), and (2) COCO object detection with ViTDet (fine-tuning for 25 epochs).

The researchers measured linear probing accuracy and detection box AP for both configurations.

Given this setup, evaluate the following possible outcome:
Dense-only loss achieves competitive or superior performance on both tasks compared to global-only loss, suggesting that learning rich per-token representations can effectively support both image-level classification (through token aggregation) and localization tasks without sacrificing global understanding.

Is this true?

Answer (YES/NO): YES